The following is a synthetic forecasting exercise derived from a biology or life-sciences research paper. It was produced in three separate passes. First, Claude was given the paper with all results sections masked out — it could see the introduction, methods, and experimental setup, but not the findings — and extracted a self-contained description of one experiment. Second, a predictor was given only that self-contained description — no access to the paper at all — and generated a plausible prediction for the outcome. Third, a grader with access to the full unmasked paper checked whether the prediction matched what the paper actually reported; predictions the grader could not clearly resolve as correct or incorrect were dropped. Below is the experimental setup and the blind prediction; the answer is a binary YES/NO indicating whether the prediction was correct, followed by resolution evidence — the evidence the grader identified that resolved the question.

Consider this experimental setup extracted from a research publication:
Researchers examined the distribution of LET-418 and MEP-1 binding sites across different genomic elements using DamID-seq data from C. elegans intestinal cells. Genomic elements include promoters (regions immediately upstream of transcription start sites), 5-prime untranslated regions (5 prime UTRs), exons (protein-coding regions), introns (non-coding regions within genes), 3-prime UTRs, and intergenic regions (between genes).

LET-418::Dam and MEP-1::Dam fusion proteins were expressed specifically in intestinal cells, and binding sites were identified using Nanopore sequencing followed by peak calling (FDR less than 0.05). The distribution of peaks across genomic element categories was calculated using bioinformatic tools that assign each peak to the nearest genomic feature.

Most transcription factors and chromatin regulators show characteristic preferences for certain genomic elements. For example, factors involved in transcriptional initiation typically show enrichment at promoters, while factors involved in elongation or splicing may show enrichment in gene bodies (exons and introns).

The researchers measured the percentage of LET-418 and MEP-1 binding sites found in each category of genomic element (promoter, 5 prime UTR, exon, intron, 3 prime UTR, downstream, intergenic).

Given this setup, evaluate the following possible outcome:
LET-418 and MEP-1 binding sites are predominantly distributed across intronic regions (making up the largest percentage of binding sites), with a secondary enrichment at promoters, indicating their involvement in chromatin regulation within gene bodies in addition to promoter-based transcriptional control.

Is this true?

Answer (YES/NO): NO